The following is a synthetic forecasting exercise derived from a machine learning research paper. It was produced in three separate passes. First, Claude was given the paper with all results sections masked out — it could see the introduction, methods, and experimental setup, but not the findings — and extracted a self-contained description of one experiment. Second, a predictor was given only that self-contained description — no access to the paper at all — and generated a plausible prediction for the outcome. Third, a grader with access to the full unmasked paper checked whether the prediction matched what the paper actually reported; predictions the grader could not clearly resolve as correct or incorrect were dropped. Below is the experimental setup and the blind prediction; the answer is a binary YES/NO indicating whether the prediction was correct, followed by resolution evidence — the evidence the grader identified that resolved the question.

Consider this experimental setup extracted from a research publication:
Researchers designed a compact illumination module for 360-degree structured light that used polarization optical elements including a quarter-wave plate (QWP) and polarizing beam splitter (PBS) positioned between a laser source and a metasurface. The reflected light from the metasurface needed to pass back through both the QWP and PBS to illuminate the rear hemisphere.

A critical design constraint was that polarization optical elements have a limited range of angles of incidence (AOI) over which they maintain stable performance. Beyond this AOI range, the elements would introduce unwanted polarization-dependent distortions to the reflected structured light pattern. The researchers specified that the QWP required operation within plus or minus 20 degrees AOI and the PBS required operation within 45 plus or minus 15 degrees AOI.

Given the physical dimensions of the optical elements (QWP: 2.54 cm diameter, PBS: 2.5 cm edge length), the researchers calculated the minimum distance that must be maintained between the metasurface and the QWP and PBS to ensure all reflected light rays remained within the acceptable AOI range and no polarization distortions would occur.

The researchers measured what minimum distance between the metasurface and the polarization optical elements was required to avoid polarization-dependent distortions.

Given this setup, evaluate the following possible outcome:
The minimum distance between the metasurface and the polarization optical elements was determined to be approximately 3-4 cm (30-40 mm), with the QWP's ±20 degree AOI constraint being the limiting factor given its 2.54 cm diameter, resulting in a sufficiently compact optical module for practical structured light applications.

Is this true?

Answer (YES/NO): NO